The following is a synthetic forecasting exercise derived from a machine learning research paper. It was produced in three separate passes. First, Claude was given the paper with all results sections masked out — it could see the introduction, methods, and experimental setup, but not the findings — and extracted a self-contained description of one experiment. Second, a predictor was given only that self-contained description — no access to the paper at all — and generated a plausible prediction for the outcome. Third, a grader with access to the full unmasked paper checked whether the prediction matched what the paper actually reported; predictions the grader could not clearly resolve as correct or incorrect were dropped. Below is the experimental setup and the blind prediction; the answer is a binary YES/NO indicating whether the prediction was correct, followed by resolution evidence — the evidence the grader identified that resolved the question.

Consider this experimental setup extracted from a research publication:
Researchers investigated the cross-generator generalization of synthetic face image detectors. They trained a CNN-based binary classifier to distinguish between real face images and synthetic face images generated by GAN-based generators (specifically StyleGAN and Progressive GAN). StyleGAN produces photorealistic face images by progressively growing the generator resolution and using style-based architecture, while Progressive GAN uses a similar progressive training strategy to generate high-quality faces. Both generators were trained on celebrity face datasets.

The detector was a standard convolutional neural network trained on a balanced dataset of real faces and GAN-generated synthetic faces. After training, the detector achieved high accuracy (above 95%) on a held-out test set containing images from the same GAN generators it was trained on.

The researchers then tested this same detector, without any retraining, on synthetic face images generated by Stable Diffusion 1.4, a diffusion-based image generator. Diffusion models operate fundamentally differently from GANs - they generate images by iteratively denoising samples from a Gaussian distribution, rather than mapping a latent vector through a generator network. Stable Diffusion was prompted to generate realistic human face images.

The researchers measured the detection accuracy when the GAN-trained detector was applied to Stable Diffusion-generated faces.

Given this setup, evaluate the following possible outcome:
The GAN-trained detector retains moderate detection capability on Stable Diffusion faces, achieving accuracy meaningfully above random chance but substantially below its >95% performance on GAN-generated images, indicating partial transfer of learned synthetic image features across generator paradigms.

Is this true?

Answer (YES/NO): NO